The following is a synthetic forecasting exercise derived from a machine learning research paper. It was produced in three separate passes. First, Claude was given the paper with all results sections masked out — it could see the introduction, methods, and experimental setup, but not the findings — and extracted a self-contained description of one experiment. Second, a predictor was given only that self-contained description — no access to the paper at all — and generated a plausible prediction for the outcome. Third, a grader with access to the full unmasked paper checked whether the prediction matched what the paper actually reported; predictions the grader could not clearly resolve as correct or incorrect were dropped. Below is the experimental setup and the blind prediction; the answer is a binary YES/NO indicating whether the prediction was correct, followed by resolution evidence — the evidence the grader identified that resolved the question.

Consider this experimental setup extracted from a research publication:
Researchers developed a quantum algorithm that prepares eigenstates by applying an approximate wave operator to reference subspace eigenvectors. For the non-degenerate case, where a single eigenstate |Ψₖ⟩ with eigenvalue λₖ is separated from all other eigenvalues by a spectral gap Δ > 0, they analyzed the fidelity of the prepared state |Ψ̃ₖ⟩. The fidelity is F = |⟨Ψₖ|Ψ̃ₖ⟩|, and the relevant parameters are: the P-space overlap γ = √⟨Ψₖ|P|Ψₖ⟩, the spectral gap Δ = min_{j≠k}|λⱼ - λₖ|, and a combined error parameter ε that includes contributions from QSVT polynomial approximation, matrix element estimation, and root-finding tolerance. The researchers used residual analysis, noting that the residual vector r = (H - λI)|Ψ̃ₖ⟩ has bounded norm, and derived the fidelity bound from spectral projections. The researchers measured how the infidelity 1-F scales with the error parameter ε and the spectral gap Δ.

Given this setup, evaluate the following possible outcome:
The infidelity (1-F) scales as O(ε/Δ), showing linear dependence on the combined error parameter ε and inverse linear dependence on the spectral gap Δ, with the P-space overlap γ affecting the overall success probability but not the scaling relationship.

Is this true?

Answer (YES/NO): NO